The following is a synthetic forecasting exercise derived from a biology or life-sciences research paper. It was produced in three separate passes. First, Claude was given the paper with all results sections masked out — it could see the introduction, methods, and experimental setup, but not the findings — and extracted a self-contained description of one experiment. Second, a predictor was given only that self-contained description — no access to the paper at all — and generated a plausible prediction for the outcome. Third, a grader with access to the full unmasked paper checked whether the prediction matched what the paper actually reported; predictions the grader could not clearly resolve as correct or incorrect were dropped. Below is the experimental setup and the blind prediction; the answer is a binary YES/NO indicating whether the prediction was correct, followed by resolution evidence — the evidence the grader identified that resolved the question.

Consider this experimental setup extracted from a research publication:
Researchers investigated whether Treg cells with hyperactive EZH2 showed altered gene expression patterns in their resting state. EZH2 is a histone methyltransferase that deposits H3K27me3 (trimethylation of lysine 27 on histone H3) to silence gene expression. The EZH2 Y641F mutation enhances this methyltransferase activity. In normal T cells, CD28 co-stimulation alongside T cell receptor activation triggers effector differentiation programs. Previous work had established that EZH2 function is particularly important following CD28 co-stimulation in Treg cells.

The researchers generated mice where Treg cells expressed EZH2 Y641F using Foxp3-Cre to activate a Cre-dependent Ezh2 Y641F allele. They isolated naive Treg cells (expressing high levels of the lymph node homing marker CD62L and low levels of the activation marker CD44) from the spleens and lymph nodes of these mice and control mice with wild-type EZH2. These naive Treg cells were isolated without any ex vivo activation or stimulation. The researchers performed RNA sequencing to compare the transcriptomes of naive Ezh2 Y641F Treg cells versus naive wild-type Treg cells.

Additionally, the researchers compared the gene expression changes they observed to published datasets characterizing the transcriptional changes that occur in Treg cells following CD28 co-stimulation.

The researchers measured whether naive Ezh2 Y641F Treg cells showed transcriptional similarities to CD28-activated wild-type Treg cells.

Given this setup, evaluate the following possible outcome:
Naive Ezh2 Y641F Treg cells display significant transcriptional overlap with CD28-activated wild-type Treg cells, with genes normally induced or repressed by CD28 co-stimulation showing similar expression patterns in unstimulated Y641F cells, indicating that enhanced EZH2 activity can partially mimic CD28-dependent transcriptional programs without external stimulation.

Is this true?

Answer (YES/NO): YES